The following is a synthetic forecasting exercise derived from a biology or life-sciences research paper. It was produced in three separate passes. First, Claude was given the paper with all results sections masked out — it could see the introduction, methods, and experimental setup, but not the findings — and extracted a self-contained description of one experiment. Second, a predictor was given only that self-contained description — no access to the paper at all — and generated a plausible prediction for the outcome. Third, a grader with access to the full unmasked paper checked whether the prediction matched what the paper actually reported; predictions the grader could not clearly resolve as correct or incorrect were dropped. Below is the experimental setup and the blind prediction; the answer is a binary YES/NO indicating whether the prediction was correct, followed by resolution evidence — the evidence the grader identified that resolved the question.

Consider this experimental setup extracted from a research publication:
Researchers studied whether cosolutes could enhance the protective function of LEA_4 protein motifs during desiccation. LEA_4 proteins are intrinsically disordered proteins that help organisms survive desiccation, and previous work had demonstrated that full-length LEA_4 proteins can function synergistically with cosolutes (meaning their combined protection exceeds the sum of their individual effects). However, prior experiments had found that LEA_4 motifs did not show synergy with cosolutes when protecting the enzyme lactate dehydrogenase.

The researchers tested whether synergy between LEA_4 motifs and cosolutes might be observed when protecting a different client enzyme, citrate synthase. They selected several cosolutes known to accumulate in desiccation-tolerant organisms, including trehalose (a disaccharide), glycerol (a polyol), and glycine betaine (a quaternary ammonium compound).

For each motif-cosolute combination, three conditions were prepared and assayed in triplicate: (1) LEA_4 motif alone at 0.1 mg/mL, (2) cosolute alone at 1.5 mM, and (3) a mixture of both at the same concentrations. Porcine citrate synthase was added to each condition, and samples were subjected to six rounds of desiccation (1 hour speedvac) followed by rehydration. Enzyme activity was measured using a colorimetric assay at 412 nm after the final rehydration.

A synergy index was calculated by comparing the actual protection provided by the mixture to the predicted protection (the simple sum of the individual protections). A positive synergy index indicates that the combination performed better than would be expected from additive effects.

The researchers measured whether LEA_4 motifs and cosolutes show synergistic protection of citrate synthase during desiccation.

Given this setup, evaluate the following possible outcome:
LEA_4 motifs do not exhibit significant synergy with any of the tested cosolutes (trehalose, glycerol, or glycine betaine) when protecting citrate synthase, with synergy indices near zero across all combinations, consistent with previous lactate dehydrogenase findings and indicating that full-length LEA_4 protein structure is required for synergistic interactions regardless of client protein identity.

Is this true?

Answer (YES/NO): NO